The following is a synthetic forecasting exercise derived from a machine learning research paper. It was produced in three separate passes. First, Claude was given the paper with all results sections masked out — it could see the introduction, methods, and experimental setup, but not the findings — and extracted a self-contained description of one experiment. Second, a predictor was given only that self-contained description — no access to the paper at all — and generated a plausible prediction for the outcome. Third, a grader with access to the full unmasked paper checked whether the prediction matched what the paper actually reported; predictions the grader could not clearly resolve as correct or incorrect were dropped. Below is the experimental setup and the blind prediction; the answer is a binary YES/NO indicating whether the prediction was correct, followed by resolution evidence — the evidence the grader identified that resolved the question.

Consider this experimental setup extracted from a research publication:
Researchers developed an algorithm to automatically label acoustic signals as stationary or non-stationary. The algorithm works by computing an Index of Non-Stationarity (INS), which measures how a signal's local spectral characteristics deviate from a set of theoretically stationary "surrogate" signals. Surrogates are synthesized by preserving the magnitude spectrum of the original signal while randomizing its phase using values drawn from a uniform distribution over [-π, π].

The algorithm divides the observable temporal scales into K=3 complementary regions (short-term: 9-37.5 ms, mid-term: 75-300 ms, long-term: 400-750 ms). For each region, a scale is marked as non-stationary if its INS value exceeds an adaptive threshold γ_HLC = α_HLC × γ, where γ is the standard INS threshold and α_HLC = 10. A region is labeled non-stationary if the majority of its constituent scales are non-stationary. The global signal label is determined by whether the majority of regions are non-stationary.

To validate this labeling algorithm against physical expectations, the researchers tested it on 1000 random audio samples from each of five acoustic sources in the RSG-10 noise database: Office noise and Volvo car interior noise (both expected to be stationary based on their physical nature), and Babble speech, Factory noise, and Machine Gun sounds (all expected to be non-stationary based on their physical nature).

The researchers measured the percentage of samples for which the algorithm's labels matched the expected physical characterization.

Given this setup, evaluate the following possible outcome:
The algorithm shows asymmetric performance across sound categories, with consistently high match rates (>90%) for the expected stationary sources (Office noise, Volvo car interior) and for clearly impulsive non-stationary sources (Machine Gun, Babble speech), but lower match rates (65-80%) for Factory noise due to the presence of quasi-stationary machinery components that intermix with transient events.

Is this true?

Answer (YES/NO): NO